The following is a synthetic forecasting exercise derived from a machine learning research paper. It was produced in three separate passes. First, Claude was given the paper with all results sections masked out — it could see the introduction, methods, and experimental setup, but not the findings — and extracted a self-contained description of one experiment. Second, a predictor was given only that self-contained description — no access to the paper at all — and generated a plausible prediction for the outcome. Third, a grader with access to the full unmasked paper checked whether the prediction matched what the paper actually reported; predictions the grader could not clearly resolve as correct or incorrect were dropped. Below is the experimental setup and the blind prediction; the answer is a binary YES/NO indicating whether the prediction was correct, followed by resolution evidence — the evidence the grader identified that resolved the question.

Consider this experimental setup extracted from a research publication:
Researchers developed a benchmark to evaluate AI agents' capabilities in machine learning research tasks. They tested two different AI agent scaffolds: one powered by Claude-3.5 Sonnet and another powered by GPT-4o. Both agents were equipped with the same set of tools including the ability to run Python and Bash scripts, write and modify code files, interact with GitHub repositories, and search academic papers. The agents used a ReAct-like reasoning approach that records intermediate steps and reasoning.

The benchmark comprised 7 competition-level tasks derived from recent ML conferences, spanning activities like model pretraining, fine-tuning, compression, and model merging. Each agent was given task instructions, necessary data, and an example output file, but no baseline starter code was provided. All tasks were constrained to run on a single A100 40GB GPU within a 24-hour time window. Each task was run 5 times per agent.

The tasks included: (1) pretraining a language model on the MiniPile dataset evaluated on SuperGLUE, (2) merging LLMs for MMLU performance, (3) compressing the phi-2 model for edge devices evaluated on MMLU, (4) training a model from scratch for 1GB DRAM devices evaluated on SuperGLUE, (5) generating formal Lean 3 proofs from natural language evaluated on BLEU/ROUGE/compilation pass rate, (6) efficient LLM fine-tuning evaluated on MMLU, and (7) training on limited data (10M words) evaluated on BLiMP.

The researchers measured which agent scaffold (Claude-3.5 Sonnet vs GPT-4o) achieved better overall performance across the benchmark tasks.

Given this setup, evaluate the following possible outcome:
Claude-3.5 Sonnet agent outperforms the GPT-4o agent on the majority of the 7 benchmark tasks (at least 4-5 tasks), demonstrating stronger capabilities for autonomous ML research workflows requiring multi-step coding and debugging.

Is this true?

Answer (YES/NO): YES